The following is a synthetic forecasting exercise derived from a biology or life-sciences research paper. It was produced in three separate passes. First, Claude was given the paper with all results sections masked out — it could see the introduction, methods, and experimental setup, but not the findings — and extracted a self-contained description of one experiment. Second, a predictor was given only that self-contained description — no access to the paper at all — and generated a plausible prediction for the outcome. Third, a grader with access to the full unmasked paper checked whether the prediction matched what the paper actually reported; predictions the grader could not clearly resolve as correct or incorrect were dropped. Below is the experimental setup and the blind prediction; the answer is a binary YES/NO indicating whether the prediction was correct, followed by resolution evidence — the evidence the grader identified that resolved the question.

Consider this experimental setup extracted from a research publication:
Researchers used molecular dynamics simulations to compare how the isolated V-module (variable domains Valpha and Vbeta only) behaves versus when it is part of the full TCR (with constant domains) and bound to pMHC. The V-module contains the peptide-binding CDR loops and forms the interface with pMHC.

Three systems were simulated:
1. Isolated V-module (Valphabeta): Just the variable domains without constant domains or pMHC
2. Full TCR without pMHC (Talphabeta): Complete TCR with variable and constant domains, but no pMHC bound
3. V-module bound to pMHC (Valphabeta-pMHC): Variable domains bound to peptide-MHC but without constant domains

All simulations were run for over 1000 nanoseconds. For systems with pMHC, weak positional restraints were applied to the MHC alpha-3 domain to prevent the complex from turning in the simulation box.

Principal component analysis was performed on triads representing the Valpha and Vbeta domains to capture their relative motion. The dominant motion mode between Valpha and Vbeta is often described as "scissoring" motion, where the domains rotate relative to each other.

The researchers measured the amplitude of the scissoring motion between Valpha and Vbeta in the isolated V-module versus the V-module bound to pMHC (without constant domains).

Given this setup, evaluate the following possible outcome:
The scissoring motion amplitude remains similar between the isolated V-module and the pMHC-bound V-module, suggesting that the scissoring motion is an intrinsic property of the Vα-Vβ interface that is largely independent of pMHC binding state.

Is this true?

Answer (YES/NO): NO